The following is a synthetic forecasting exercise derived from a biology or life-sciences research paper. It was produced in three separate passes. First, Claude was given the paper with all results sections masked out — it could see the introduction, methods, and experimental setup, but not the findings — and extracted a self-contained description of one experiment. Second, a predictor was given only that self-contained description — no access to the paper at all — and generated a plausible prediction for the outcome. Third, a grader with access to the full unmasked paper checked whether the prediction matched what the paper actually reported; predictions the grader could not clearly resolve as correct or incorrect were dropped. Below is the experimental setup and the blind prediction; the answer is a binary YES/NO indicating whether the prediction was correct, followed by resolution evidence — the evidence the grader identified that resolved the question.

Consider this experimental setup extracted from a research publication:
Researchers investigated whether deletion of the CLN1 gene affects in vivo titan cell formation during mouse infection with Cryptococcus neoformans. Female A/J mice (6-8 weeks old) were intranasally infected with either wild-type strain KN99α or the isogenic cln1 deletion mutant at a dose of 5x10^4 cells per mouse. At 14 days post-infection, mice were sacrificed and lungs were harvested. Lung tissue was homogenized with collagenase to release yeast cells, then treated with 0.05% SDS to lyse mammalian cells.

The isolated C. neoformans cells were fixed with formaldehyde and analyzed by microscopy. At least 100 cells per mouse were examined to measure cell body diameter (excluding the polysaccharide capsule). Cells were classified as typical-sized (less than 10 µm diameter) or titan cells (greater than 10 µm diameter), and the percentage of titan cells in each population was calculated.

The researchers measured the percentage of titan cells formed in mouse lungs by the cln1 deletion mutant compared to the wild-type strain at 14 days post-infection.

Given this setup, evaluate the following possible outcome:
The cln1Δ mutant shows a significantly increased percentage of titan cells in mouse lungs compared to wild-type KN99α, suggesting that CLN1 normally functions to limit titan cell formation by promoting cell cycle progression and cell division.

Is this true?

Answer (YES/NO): YES